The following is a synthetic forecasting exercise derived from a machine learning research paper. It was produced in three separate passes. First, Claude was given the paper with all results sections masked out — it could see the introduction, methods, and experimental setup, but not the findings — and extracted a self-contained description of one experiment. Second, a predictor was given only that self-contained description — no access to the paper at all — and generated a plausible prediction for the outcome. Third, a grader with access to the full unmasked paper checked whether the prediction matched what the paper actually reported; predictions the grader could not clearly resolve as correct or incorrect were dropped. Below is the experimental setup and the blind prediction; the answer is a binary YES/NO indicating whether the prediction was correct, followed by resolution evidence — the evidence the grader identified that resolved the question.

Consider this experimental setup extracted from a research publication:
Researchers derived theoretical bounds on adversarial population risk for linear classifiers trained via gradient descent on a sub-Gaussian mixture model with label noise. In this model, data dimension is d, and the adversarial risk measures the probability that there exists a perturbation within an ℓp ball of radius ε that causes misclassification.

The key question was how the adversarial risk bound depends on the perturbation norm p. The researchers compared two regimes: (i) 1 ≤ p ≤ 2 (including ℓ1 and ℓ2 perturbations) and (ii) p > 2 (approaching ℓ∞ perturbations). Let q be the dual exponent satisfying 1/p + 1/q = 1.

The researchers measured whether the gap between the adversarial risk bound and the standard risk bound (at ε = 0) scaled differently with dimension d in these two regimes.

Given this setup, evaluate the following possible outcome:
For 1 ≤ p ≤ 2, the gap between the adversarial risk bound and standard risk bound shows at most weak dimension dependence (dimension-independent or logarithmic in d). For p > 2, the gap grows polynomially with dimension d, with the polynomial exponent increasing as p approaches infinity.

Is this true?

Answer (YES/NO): YES